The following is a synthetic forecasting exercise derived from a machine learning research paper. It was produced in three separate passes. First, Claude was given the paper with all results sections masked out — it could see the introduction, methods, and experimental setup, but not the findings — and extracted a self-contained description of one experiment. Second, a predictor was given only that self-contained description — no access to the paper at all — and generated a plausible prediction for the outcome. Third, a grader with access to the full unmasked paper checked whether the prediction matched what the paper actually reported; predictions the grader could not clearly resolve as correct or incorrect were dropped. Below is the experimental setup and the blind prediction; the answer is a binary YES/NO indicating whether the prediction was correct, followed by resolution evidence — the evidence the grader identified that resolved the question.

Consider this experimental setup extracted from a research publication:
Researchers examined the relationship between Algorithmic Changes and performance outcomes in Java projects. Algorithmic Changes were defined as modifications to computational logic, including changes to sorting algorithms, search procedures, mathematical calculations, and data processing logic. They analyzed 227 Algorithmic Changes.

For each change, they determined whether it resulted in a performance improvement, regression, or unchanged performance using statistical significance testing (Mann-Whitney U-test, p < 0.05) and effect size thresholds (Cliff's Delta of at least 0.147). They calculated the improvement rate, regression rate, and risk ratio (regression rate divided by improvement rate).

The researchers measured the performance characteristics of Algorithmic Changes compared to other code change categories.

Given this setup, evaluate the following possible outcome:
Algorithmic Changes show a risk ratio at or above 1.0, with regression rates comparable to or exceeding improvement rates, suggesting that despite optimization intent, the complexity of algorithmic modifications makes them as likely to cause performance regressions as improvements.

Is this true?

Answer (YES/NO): YES